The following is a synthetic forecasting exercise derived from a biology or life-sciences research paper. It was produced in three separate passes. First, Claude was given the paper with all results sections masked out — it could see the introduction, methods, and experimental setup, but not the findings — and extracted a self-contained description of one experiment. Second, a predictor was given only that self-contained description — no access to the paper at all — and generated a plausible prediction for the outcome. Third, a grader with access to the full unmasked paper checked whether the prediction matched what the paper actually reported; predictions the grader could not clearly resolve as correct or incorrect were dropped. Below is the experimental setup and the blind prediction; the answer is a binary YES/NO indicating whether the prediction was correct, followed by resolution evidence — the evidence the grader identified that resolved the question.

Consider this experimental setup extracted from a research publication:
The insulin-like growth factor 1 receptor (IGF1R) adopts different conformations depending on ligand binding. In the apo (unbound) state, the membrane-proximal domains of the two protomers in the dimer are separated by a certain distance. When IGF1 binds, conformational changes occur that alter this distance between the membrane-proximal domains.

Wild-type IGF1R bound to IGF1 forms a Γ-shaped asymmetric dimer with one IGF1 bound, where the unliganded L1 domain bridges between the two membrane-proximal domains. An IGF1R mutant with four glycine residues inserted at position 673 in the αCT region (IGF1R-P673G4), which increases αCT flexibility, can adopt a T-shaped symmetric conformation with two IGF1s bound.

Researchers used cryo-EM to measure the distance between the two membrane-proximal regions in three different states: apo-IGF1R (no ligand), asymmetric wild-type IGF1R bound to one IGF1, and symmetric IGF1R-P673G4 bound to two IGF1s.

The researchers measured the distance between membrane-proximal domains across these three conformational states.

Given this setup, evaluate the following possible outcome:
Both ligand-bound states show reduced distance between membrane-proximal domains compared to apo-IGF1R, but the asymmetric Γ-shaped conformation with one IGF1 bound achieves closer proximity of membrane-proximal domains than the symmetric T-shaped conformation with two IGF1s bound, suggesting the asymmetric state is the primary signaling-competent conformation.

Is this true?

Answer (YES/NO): YES